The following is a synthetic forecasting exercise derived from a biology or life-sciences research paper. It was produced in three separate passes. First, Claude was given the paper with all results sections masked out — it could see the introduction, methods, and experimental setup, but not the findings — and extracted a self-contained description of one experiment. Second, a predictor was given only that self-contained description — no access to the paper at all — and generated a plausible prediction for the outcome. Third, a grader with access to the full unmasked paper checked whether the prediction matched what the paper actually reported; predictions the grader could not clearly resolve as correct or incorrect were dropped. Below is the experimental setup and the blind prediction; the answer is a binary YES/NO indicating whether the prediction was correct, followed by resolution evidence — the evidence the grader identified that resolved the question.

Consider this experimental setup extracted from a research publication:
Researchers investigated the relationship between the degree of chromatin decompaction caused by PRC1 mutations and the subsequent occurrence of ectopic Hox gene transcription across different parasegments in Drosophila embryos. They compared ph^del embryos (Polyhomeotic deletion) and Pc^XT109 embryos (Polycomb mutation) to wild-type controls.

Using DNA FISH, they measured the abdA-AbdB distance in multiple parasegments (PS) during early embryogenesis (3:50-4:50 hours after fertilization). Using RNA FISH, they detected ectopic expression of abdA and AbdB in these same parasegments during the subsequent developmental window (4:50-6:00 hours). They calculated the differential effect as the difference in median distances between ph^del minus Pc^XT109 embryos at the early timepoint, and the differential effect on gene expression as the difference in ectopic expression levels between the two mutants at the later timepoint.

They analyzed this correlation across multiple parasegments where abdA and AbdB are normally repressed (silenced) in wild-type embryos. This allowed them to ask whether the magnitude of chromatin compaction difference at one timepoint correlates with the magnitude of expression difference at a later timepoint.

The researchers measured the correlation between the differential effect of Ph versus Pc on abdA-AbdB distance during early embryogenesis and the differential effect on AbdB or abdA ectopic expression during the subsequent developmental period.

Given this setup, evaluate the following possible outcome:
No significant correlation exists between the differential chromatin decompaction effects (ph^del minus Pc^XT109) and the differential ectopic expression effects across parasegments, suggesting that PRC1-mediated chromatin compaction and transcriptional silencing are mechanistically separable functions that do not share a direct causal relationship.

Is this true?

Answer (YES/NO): NO